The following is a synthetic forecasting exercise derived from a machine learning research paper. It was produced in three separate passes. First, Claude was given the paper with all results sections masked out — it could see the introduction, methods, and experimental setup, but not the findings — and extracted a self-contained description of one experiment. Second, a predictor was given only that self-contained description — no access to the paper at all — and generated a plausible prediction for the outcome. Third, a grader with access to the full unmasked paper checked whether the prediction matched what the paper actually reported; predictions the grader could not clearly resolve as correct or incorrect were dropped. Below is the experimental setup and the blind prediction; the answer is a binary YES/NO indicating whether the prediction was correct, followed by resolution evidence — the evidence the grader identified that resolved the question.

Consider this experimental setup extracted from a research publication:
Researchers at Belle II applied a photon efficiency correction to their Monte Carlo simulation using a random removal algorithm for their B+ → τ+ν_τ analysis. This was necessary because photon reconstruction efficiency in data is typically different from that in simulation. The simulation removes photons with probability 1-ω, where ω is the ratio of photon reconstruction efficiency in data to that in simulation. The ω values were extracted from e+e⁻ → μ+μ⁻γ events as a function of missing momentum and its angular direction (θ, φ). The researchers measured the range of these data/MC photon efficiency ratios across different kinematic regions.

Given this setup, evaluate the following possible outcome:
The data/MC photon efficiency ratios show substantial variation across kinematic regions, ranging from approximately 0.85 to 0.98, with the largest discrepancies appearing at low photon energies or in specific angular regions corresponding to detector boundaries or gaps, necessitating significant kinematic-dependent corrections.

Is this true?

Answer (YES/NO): NO